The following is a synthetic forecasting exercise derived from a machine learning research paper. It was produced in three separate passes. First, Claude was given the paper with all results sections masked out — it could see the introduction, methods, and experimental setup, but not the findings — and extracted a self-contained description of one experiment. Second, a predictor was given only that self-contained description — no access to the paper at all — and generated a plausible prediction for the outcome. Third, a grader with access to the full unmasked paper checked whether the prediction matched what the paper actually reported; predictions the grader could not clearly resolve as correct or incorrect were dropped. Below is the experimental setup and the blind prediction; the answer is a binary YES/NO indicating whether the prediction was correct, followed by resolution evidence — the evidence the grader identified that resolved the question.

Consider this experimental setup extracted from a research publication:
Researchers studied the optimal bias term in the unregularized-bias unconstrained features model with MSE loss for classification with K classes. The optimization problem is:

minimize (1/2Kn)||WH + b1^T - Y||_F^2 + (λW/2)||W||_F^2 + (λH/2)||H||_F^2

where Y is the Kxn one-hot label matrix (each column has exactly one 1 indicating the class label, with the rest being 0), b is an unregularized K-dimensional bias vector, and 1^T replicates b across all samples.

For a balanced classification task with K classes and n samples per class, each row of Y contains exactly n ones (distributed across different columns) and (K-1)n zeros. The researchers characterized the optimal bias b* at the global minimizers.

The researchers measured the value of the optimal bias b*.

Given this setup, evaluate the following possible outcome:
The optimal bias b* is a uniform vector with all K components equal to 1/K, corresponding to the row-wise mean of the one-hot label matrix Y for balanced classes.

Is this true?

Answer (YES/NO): YES